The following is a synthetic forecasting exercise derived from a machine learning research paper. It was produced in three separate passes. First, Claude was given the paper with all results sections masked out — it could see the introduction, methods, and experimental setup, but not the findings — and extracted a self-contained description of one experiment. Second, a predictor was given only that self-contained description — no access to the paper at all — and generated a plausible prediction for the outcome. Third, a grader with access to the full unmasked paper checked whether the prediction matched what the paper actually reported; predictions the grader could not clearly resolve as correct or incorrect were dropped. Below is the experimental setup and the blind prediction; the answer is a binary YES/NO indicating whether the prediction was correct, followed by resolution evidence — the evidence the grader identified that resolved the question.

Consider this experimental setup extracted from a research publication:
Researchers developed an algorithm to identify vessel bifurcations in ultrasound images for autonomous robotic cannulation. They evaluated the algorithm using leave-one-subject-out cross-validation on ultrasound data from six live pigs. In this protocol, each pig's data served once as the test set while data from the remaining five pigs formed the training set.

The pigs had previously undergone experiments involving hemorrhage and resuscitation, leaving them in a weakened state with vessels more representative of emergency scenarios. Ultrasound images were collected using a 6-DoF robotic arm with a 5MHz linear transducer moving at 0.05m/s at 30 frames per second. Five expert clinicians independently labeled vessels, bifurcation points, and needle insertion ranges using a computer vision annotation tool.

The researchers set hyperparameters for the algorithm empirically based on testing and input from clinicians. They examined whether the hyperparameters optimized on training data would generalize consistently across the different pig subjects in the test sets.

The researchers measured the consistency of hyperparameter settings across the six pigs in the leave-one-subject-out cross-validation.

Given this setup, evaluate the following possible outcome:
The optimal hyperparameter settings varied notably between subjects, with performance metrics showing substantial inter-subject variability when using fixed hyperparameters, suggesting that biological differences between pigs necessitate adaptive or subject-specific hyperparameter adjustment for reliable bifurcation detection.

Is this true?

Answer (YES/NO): NO